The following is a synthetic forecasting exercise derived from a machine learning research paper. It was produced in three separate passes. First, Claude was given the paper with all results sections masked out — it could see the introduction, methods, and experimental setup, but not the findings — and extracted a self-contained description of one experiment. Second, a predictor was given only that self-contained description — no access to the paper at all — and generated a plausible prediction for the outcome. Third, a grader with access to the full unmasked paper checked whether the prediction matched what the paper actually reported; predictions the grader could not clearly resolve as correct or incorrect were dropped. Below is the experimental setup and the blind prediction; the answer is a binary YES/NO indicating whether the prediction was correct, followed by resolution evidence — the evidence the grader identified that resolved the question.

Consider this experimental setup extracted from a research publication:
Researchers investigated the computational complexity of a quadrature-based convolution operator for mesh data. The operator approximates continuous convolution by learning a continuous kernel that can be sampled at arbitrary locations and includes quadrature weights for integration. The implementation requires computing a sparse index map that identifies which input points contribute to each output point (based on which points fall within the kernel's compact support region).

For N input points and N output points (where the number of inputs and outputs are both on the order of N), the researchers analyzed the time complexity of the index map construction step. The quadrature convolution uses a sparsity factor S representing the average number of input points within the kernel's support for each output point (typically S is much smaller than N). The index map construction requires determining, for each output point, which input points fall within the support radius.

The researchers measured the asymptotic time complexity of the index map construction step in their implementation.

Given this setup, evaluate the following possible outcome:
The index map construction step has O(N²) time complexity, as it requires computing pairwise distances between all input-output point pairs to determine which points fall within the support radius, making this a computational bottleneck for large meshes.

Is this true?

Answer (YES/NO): YES